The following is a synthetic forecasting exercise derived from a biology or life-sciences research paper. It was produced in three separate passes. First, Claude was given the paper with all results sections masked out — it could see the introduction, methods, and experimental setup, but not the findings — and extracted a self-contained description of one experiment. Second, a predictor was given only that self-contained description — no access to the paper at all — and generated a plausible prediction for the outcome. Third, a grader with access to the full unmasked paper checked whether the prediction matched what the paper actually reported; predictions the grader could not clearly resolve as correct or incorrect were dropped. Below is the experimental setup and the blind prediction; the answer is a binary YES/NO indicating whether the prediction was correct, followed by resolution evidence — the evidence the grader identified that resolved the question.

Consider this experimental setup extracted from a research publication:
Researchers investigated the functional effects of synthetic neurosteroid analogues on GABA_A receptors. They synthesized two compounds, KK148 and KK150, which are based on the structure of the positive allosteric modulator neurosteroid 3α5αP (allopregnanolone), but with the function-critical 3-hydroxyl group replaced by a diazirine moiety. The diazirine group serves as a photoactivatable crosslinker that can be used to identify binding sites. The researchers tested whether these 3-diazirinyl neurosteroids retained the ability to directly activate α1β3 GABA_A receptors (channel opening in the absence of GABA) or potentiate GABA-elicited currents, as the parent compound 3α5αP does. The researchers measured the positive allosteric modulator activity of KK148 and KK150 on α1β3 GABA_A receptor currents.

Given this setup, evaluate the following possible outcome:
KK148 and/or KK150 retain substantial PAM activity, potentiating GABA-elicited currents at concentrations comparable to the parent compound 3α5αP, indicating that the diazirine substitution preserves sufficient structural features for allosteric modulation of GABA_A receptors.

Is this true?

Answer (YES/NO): NO